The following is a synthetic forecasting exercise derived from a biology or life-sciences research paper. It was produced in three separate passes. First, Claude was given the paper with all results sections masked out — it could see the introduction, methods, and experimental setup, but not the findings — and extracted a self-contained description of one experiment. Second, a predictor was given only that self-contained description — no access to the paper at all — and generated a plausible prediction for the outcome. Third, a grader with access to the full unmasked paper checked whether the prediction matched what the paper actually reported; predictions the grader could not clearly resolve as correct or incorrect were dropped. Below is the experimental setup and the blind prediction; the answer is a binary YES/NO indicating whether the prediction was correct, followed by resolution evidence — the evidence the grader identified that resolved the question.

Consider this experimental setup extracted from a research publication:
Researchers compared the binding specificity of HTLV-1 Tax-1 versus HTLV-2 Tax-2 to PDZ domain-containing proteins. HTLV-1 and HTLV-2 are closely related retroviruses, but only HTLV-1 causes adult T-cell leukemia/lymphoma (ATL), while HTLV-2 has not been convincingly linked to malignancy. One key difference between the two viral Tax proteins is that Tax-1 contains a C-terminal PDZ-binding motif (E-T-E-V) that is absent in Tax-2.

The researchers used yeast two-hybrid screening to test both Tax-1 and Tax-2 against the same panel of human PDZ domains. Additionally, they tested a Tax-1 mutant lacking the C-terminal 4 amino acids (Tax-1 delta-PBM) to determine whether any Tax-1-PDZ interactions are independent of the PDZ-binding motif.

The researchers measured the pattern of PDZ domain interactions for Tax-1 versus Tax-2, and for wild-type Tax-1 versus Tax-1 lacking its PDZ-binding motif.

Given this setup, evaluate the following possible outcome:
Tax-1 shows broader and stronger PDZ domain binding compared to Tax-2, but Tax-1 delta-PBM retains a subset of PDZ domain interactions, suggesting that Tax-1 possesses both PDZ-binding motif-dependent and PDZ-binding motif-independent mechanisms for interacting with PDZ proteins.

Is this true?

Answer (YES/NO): NO